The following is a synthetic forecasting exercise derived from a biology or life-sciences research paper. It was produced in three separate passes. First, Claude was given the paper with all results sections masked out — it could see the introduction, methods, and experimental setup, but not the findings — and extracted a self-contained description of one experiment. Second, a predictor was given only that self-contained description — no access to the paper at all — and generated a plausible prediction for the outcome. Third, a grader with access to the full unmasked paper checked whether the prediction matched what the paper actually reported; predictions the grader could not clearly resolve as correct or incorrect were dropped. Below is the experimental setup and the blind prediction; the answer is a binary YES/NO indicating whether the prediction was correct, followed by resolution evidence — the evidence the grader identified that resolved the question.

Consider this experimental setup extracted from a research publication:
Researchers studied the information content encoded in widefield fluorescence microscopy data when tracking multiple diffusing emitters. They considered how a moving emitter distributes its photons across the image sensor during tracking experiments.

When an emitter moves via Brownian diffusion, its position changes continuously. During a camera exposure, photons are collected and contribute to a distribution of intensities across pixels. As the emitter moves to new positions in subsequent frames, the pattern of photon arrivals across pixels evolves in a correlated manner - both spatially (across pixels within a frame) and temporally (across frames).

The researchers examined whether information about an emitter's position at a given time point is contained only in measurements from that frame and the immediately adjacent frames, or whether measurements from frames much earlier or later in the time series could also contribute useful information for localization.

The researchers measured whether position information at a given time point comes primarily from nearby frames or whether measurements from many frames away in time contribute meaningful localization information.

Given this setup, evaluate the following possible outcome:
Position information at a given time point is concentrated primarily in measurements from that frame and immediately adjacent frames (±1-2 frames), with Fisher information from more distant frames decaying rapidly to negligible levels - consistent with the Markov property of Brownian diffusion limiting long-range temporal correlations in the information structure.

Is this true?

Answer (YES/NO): NO